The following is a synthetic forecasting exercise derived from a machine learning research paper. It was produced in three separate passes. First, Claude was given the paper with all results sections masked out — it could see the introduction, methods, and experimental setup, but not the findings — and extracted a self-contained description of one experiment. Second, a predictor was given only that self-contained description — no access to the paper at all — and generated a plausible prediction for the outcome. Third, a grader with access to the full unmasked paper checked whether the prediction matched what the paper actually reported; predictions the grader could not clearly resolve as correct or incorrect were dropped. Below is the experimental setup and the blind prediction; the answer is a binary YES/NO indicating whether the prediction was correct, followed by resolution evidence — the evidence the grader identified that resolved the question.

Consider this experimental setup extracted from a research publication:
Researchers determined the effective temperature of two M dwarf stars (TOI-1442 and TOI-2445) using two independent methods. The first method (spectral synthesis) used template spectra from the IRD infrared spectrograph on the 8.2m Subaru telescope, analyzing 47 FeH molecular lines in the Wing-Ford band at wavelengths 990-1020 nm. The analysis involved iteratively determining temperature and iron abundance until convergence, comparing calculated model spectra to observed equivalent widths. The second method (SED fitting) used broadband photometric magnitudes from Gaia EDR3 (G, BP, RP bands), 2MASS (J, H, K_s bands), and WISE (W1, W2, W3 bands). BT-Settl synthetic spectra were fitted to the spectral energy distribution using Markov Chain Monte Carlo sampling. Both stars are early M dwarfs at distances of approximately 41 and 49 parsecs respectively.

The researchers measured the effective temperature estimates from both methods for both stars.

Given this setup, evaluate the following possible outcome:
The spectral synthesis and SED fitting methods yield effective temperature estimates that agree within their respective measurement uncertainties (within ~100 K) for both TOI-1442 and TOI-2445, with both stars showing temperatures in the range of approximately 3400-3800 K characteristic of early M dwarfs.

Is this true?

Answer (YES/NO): NO